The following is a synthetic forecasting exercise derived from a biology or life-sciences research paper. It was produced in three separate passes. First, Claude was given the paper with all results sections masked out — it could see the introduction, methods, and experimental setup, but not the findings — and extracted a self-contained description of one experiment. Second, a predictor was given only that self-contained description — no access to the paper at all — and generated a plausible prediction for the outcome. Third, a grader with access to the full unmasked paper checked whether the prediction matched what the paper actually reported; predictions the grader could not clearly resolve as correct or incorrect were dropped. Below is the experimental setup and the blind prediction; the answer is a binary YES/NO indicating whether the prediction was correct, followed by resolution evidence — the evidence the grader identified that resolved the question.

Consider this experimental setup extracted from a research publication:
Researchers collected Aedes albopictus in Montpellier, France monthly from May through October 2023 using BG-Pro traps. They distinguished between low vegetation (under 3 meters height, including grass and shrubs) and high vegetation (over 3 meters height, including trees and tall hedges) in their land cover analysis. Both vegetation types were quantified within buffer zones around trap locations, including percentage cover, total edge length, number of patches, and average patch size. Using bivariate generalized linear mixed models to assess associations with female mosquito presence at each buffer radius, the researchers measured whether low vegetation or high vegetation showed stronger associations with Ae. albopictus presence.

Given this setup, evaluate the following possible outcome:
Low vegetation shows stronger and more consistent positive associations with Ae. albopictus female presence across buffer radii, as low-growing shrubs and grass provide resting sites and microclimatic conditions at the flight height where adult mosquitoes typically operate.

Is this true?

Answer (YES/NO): NO